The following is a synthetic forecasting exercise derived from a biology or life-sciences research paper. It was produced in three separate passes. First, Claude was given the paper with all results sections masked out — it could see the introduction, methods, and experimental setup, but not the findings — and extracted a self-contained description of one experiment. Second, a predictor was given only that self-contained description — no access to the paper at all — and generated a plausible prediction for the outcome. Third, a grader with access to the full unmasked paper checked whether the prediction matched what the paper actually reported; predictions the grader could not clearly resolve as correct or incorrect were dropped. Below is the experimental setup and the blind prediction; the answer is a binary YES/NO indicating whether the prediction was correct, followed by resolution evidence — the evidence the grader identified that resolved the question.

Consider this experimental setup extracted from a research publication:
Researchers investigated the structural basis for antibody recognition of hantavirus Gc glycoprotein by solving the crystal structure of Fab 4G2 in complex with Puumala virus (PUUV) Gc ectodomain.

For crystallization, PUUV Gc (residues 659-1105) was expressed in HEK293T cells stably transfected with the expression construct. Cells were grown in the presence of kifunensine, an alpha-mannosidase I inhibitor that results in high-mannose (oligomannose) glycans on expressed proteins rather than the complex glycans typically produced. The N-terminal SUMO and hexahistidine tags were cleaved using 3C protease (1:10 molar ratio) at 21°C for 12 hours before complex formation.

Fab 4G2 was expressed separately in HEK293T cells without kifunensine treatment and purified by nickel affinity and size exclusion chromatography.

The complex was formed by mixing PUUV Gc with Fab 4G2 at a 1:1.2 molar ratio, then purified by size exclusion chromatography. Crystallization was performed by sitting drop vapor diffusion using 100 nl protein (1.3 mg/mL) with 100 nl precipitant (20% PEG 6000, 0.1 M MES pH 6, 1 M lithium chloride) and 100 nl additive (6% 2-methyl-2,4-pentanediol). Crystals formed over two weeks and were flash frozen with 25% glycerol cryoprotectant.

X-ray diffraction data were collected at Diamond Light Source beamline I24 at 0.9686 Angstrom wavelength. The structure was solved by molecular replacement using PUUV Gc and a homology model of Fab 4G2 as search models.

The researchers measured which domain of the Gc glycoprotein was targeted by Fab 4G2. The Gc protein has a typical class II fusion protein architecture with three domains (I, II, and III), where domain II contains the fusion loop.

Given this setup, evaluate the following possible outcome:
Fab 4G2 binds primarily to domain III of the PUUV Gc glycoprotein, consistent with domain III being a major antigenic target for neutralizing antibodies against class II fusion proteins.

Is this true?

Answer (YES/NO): NO